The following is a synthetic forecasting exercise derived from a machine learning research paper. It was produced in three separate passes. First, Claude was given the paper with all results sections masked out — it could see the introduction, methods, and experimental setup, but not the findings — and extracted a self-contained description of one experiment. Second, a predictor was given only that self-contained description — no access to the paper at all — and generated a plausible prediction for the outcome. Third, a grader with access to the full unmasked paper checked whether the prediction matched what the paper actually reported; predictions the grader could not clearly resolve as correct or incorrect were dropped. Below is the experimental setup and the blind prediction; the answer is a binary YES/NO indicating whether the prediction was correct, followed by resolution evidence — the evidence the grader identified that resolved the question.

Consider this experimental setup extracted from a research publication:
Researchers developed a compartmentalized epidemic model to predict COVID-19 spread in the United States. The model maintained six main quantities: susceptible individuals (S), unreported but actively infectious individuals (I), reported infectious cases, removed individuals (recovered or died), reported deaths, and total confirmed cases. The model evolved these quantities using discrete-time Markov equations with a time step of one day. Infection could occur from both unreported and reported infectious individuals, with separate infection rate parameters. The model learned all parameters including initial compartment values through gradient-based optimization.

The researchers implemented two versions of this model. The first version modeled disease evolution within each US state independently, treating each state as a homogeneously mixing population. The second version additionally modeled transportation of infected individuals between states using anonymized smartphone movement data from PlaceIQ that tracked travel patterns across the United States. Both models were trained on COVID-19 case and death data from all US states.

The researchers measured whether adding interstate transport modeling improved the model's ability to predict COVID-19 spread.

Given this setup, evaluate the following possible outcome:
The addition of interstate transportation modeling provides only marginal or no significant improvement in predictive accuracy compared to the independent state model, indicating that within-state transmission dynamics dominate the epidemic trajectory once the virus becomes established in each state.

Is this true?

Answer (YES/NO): YES